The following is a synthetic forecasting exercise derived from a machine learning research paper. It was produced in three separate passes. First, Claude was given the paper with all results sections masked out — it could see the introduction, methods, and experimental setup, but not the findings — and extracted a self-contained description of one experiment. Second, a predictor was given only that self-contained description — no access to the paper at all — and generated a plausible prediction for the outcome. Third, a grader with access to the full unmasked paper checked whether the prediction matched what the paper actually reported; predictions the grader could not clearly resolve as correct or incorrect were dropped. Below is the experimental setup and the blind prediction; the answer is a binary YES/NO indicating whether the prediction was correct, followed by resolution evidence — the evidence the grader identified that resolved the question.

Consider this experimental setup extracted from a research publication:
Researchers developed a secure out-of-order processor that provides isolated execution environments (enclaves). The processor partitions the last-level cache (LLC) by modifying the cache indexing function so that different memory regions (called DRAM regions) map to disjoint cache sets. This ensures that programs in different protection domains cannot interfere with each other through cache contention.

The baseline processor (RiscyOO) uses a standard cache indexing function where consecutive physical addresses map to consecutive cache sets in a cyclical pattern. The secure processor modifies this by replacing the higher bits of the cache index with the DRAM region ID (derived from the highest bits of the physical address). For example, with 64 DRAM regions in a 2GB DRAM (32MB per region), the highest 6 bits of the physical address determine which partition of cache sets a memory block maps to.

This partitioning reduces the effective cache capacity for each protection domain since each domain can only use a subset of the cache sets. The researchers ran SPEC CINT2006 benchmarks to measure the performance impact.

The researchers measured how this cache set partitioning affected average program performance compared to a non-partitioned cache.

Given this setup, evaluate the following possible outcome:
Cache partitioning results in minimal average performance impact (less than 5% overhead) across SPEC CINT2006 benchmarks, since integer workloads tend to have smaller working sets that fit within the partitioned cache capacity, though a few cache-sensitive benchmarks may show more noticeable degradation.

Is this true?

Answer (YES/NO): NO